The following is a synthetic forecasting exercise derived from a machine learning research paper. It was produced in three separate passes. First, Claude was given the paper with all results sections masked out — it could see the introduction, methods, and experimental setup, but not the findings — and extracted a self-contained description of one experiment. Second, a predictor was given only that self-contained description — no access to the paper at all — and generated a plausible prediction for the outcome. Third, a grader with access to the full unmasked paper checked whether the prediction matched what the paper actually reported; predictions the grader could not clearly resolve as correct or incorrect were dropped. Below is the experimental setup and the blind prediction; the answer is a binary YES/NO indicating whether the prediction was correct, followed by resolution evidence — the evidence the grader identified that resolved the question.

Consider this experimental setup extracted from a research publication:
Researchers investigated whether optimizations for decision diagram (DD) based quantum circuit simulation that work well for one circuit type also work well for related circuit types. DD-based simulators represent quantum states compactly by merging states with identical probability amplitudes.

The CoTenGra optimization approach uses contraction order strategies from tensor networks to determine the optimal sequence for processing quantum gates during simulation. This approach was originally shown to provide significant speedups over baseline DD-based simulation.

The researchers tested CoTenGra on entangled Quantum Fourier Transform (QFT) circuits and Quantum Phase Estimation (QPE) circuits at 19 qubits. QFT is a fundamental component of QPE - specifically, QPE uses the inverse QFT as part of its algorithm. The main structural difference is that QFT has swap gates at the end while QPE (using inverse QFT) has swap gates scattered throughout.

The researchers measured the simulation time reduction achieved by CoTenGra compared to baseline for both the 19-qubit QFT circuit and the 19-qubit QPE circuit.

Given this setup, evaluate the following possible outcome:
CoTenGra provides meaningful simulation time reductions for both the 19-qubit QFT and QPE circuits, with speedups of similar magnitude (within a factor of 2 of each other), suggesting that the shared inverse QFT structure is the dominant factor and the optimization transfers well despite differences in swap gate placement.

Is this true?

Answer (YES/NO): NO